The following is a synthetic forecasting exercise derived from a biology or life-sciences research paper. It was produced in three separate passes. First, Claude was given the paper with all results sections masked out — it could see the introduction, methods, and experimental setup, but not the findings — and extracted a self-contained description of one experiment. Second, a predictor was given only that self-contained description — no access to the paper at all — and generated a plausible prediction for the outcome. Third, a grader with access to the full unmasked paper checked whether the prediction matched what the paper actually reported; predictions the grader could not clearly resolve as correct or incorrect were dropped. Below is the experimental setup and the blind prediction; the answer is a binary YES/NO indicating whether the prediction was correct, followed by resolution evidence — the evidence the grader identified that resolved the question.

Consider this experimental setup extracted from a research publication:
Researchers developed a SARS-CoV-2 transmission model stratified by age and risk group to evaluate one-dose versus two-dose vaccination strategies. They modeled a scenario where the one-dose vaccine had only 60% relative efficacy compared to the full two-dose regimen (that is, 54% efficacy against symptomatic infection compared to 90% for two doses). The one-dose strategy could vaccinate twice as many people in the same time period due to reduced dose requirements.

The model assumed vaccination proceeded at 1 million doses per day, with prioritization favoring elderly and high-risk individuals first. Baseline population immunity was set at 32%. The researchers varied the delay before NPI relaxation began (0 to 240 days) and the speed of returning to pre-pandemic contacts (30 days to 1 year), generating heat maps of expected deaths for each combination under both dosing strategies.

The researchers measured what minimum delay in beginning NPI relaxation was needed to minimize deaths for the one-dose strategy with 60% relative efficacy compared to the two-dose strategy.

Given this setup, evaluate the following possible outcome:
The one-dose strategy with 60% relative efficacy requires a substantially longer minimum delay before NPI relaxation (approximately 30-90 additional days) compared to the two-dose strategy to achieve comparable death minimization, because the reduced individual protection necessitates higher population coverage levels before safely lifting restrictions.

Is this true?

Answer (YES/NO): NO